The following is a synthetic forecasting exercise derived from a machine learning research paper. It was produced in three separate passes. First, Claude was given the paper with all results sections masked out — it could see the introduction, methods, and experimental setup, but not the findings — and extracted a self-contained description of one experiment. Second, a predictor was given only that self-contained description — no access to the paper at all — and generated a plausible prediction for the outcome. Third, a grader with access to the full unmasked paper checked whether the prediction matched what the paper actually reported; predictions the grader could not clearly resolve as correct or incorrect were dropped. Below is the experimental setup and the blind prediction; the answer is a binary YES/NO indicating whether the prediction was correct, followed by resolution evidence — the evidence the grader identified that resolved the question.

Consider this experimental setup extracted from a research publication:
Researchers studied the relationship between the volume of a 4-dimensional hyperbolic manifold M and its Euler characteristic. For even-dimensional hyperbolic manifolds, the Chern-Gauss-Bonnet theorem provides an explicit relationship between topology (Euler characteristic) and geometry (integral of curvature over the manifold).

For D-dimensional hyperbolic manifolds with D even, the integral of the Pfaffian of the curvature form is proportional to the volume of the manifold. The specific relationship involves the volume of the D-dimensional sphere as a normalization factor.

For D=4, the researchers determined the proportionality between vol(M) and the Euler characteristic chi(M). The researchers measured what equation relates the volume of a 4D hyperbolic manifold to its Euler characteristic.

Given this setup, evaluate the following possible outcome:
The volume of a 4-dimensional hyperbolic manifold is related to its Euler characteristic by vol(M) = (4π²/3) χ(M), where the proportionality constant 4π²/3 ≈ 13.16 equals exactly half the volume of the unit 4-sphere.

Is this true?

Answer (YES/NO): YES